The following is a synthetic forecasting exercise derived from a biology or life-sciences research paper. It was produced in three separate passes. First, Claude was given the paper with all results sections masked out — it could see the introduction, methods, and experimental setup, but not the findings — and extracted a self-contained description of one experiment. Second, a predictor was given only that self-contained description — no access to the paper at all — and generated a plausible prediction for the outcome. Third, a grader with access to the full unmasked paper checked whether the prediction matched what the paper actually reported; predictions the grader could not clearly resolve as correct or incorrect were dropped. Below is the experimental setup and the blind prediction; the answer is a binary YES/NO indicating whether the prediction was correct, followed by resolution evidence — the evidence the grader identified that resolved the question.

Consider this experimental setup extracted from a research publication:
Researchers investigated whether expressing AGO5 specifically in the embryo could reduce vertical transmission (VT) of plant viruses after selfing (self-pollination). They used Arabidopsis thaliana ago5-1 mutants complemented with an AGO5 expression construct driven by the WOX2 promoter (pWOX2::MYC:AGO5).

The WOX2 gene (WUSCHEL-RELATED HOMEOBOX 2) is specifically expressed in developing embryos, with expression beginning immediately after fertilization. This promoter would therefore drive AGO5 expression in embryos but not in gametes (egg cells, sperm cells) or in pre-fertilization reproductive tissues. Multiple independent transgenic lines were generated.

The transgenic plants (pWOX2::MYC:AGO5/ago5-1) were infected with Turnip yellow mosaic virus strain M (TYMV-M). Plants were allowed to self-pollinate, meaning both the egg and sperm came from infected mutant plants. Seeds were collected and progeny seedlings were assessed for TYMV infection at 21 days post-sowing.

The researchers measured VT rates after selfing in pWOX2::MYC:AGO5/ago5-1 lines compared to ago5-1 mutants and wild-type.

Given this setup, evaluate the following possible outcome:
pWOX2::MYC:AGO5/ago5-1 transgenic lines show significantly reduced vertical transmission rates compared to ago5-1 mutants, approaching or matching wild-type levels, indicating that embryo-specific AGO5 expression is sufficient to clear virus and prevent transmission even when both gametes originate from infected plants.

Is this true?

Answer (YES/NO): NO